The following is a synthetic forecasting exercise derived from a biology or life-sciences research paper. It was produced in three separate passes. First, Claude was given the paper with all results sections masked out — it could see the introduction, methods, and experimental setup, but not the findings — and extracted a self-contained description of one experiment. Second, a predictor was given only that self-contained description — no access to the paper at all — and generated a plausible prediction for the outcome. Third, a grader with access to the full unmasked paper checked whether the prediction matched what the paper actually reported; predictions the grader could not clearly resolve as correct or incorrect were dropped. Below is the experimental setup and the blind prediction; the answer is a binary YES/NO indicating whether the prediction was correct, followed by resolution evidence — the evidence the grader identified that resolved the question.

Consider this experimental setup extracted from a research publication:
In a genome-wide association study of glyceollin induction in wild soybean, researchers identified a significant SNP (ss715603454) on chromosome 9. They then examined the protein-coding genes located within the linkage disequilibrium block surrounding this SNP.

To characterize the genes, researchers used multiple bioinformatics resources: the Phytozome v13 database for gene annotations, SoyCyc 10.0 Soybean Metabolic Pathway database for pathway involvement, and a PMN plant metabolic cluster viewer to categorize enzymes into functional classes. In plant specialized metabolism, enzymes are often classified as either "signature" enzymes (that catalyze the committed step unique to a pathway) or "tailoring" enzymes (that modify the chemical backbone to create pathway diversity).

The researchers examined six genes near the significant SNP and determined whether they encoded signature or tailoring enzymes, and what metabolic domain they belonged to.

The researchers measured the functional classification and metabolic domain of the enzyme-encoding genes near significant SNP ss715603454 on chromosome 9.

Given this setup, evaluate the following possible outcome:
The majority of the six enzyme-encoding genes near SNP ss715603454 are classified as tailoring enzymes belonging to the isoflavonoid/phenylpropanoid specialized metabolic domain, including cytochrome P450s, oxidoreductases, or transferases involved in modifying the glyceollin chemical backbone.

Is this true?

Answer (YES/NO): YES